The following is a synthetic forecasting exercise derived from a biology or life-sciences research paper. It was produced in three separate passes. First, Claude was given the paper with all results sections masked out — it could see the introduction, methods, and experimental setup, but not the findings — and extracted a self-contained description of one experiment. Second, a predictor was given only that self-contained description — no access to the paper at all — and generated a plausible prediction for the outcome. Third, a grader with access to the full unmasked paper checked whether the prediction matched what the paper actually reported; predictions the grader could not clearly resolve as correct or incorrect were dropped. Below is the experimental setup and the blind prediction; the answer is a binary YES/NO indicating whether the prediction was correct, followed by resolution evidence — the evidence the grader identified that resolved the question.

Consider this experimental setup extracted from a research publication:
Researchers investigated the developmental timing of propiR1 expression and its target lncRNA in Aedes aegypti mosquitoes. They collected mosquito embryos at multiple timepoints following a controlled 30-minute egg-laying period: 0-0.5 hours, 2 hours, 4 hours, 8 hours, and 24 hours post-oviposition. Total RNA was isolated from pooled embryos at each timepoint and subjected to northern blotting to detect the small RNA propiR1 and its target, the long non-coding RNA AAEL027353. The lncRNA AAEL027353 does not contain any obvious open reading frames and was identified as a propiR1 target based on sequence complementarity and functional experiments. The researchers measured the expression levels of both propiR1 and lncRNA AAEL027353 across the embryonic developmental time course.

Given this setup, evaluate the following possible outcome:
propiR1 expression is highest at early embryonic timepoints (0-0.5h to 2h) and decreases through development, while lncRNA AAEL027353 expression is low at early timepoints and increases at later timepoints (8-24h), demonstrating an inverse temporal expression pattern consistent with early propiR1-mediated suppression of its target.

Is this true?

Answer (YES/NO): NO